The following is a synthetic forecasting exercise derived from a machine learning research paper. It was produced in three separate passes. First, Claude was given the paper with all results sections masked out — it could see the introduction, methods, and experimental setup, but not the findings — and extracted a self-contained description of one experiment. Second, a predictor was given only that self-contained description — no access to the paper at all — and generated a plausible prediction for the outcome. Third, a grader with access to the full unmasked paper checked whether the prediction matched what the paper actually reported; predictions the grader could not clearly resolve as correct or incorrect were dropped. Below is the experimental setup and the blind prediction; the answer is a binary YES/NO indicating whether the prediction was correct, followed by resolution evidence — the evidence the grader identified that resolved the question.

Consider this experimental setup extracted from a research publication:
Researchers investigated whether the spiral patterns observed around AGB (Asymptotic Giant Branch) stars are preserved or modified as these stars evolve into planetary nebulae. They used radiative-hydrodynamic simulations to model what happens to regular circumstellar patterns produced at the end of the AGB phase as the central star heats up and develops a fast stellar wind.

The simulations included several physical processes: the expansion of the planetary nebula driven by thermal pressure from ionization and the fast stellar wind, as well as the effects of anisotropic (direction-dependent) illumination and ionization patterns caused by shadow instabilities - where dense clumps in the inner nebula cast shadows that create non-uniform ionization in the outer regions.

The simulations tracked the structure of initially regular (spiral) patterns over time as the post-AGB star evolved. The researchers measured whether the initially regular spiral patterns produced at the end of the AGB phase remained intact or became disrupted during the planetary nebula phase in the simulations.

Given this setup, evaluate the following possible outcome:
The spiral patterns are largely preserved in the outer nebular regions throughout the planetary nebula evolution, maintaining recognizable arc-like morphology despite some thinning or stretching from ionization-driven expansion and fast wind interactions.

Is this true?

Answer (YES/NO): NO